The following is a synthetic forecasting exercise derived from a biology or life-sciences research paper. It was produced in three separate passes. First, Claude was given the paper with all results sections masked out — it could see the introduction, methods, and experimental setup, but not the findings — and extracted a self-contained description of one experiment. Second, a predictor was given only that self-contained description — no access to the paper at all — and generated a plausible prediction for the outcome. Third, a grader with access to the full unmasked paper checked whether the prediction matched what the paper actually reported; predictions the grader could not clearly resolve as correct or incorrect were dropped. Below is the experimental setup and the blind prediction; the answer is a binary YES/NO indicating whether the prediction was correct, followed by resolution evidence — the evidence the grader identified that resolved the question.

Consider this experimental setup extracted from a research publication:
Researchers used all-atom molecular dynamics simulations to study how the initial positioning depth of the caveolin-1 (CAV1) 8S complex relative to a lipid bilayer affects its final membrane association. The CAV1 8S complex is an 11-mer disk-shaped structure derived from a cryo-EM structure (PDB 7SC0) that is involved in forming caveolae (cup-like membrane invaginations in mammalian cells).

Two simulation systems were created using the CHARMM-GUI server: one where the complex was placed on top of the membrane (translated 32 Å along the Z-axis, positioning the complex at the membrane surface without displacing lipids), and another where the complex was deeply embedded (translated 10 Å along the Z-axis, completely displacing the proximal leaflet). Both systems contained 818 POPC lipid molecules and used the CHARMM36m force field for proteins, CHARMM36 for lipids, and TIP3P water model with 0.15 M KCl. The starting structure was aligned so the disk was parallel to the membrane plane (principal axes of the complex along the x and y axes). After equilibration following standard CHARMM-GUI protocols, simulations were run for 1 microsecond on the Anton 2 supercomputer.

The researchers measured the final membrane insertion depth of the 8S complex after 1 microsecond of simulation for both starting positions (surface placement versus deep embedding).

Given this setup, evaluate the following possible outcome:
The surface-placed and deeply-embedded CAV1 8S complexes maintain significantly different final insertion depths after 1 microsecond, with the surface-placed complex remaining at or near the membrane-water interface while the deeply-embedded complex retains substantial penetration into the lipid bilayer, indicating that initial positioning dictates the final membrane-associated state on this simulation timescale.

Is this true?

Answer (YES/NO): YES